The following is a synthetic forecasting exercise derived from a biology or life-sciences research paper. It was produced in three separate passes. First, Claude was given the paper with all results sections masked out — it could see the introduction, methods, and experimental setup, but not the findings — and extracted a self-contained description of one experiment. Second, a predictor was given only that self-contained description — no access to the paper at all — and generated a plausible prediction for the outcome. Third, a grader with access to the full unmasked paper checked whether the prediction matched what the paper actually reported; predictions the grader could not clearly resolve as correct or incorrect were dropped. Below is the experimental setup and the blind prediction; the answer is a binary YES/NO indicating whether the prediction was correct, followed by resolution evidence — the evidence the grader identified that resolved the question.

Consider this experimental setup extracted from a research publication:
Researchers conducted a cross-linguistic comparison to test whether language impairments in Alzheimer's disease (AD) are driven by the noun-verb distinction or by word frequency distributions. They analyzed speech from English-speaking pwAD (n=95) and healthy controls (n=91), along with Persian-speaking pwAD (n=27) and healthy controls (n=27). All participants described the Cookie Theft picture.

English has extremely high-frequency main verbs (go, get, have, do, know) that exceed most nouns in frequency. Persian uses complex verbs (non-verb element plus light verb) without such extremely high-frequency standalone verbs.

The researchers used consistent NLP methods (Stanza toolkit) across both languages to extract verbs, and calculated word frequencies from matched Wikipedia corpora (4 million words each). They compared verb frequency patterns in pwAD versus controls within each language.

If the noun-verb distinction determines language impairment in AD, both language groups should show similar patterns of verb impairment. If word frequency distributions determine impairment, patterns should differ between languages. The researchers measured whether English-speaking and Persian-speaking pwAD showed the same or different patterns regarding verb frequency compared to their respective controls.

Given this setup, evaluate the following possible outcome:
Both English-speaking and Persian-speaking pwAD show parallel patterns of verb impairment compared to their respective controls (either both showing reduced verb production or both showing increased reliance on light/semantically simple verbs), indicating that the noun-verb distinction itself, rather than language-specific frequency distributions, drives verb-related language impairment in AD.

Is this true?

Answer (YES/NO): NO